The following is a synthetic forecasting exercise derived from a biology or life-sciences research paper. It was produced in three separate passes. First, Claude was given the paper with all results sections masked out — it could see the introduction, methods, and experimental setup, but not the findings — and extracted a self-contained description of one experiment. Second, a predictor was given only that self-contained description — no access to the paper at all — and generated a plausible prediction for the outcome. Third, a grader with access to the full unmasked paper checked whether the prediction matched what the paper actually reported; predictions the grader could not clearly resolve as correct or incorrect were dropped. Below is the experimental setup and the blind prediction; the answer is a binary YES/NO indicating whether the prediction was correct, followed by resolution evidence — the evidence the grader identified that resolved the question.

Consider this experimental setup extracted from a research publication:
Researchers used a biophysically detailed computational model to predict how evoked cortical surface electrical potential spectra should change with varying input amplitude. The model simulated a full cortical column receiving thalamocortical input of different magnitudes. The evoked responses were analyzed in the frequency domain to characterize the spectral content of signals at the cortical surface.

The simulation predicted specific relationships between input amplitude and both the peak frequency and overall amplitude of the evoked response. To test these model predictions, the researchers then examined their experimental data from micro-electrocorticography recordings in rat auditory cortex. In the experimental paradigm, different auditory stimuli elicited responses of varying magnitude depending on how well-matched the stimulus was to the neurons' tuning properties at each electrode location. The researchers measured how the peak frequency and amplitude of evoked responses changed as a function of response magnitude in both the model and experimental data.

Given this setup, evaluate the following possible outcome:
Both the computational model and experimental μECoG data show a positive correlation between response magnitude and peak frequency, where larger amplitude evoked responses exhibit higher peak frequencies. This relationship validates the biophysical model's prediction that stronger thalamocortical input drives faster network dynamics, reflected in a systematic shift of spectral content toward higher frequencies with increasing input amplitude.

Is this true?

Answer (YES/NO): YES